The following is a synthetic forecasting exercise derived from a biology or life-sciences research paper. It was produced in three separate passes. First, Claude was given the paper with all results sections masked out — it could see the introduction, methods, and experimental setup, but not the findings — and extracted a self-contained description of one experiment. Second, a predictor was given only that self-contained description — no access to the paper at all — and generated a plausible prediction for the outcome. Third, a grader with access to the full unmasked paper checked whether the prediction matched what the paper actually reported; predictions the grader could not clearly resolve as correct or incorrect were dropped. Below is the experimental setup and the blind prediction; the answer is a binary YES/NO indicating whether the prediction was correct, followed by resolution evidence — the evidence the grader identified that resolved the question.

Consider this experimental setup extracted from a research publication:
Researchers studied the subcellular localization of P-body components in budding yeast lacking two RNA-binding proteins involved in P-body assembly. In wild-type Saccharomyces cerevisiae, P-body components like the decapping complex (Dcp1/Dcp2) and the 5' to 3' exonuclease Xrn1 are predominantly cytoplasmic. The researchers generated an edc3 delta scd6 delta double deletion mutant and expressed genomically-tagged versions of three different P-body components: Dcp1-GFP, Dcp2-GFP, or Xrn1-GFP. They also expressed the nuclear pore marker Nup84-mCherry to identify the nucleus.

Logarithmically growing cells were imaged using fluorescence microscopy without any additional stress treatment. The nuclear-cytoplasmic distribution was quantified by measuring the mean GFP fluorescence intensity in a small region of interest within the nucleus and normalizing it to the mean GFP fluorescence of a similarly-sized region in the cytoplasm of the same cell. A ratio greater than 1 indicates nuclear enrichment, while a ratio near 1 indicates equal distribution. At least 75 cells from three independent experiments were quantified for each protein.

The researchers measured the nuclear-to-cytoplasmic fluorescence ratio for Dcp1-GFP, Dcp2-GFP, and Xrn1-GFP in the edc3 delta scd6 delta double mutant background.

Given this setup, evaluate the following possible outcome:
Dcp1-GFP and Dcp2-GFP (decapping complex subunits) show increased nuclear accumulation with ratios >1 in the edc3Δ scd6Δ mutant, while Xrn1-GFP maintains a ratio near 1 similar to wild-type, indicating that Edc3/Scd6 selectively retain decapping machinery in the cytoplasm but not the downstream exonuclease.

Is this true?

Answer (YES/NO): YES